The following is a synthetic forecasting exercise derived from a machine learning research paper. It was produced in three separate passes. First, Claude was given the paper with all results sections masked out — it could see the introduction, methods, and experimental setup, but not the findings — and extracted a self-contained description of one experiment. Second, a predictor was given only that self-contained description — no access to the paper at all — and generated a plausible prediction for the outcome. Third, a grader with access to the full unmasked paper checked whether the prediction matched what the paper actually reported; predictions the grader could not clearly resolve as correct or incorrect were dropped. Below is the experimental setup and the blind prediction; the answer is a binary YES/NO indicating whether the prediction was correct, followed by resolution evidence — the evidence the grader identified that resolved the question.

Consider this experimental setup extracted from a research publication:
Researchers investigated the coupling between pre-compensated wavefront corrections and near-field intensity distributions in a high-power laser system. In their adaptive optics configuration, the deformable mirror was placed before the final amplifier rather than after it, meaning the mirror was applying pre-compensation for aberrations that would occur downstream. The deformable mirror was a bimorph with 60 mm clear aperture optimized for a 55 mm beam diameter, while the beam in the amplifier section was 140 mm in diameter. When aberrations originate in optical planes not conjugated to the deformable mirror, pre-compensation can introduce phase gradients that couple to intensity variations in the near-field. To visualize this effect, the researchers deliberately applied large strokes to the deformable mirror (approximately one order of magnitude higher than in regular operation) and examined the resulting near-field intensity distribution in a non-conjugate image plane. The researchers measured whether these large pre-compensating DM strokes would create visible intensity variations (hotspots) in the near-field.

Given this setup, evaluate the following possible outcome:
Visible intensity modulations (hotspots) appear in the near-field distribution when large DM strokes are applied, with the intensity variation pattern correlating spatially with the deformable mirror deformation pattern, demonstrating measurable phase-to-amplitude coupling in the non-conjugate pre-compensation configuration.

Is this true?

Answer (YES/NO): YES